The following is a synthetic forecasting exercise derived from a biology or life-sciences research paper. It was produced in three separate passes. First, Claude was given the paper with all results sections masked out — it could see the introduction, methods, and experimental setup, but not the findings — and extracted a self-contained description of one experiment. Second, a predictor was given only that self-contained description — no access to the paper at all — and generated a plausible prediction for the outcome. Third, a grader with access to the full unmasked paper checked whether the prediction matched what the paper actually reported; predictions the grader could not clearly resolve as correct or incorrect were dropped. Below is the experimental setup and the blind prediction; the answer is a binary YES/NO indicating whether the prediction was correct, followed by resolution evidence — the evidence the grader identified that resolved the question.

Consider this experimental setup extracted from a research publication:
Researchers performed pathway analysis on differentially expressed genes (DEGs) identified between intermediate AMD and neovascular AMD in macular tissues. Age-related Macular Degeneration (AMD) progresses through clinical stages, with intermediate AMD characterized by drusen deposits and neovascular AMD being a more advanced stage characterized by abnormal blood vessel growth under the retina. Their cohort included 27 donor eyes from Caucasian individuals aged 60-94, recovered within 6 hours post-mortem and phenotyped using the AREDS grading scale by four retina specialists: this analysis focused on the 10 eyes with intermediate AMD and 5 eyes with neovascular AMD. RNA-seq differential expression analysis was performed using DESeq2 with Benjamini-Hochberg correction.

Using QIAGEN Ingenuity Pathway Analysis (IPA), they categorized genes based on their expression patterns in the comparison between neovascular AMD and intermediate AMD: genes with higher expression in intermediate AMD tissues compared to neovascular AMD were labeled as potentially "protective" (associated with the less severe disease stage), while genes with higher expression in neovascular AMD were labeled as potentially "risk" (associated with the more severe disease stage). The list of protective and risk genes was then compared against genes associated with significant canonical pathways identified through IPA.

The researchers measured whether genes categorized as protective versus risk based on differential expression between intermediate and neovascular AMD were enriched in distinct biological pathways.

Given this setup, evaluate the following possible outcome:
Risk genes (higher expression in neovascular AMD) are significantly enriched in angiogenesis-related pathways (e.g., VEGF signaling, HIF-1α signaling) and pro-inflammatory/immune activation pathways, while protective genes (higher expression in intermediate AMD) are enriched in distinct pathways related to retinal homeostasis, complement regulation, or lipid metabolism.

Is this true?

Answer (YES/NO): NO